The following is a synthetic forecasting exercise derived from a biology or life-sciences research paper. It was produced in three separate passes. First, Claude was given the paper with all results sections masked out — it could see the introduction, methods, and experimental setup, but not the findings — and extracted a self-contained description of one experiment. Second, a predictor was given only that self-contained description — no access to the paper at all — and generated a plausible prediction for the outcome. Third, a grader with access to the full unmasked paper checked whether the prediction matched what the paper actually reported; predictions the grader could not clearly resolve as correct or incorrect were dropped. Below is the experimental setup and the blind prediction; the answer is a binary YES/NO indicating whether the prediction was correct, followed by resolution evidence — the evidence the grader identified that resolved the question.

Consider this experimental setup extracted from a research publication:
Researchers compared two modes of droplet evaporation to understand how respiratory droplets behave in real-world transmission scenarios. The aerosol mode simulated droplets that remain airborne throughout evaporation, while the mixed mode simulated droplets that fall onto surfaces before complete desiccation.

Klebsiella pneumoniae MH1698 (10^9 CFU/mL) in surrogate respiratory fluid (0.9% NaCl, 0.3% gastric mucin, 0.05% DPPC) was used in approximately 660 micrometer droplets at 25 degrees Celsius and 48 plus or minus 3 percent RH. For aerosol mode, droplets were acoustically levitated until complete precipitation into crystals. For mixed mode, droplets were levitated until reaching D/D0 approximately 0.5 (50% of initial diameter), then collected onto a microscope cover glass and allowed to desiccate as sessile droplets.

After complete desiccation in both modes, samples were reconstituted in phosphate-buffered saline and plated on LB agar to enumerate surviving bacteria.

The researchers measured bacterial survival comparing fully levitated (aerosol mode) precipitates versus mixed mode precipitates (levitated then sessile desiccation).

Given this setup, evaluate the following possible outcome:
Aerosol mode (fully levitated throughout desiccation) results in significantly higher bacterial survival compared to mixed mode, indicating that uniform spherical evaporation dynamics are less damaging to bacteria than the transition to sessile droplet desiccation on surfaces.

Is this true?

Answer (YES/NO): YES